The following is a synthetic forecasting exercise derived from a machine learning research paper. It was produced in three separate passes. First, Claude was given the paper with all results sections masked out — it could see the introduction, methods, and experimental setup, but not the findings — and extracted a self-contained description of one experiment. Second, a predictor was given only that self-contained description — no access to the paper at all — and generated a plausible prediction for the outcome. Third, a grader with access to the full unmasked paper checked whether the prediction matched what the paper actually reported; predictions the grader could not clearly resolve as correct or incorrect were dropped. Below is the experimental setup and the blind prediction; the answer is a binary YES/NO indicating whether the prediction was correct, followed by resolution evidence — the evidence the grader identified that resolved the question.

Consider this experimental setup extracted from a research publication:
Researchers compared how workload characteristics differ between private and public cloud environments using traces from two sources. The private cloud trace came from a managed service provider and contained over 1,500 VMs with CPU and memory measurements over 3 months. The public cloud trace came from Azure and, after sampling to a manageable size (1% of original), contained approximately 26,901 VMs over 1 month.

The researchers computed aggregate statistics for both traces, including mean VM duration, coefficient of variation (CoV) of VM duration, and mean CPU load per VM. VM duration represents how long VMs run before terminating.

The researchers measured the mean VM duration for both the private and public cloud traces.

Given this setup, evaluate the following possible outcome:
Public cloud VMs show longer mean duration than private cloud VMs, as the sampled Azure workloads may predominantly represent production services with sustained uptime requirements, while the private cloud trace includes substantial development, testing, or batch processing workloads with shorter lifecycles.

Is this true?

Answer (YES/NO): NO